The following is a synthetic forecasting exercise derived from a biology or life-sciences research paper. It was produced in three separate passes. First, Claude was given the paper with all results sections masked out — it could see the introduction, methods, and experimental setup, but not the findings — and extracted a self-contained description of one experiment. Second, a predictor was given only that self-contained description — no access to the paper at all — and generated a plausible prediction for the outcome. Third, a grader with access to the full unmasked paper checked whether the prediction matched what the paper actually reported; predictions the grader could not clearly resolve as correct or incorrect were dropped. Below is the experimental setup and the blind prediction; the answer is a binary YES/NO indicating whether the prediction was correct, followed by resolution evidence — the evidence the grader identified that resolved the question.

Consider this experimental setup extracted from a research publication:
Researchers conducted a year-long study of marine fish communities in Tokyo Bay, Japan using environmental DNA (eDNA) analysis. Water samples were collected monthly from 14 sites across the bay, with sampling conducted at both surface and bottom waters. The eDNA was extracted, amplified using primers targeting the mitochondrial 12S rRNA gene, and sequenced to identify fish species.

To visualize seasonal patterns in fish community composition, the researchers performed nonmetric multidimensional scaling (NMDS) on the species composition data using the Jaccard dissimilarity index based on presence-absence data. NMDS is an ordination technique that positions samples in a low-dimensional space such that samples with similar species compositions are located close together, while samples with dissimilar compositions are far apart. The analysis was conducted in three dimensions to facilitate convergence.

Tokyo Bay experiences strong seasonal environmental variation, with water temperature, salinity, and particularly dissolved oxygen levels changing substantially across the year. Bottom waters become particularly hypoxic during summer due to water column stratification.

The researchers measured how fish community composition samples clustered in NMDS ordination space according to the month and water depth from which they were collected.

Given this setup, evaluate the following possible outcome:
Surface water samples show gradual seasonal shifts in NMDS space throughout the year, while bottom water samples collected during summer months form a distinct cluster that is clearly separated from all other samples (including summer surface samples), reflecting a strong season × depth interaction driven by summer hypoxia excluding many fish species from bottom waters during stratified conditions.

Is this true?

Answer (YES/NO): NO